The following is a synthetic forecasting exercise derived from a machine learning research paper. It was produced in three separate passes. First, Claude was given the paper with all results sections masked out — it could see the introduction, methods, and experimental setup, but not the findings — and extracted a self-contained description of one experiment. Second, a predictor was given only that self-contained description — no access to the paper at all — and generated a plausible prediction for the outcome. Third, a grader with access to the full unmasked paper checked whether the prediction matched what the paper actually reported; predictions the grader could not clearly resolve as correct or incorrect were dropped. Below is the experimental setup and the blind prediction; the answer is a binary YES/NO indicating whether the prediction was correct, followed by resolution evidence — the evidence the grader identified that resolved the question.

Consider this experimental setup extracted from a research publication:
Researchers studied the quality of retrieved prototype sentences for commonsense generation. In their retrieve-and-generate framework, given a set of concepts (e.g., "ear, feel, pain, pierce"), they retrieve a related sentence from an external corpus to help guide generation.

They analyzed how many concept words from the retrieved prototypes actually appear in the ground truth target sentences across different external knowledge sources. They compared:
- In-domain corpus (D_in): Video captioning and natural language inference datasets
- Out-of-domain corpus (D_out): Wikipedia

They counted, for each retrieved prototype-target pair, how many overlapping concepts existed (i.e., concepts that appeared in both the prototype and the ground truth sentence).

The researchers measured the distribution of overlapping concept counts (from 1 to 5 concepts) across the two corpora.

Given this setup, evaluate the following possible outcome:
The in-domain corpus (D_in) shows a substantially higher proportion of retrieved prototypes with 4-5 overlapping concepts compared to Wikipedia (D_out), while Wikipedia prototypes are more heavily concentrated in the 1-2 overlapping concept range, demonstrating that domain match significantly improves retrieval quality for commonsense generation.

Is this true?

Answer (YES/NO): NO